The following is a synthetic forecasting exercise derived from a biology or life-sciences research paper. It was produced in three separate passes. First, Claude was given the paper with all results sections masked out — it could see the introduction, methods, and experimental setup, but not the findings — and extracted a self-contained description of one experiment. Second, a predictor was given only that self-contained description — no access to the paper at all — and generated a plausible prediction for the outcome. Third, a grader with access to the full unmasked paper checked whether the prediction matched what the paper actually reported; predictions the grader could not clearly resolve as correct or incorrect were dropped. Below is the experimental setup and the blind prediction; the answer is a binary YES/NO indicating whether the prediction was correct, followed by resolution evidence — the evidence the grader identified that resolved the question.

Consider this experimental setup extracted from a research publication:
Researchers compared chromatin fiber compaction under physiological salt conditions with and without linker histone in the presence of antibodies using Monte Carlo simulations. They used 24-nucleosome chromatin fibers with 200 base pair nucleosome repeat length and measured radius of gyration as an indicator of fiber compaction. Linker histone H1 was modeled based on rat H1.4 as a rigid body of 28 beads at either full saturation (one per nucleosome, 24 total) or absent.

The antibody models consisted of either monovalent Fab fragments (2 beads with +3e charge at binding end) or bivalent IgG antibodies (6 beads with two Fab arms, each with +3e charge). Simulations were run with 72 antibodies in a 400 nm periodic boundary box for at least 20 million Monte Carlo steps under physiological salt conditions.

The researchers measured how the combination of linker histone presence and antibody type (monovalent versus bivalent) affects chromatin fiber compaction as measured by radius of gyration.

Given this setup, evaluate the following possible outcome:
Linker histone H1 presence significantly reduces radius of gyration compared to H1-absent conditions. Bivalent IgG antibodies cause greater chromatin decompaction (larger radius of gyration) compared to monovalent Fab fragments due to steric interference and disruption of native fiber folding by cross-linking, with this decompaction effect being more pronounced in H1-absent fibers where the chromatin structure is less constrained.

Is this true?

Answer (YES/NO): YES